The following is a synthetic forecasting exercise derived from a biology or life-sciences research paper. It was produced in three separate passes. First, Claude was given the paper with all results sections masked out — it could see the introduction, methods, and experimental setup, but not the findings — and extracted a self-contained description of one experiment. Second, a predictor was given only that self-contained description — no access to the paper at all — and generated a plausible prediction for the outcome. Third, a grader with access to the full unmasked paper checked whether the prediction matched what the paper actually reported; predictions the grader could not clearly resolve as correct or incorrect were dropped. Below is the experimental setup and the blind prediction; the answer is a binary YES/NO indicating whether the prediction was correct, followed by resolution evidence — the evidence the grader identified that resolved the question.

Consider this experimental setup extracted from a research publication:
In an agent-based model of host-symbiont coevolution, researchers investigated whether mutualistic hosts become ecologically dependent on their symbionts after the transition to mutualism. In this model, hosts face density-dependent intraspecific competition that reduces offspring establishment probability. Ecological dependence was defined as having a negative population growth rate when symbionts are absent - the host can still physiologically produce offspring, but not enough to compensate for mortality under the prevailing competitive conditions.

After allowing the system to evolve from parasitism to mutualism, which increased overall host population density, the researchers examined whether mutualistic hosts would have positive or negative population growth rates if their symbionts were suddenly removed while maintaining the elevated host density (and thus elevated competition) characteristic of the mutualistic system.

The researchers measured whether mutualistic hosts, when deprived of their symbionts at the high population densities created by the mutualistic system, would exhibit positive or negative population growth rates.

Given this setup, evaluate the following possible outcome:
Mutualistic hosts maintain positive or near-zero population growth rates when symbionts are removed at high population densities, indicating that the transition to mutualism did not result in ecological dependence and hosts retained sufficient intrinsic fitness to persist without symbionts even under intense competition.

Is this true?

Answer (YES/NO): NO